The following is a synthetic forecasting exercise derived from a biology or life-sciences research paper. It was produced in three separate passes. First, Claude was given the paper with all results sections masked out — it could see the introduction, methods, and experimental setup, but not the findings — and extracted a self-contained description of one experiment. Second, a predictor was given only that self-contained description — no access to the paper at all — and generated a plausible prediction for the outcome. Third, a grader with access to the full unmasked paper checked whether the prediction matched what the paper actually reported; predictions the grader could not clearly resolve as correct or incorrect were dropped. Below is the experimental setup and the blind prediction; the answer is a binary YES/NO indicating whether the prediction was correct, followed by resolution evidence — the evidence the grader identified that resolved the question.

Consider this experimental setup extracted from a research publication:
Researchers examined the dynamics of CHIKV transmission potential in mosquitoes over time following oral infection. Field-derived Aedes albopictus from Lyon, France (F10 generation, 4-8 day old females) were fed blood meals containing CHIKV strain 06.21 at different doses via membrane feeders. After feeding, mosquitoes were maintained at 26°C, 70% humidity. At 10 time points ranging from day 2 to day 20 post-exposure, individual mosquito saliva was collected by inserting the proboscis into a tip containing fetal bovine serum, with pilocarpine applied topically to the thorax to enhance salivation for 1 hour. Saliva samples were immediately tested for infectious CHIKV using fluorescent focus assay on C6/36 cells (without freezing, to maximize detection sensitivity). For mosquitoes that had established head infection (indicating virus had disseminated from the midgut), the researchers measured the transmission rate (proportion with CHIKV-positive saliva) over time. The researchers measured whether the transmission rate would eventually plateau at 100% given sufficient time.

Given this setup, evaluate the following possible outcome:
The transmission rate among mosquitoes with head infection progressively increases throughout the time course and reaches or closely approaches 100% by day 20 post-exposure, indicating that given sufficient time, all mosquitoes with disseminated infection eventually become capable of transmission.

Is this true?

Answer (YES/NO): NO